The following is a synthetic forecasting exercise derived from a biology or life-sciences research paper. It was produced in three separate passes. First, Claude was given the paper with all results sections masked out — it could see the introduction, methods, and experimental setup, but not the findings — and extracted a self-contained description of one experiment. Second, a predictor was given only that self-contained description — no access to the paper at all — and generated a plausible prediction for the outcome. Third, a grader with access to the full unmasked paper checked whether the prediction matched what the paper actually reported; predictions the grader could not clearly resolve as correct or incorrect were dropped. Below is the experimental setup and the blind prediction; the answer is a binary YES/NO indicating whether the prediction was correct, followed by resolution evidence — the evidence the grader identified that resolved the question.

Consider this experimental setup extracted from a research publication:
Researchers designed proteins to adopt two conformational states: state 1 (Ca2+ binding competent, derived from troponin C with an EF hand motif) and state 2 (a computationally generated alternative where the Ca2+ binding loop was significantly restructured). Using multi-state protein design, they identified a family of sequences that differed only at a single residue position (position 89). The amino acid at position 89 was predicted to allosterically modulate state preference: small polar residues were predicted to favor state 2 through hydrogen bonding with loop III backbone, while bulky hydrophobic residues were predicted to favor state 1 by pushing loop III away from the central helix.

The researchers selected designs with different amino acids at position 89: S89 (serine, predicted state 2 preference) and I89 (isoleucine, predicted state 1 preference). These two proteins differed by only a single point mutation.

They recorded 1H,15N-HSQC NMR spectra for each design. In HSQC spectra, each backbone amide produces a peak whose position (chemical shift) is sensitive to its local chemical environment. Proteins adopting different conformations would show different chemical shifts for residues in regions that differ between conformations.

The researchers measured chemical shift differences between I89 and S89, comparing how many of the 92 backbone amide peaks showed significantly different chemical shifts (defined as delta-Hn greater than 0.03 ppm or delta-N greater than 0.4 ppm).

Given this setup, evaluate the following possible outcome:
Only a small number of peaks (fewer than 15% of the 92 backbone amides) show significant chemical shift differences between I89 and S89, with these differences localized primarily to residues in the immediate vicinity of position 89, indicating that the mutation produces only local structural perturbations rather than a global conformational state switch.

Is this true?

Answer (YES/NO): NO